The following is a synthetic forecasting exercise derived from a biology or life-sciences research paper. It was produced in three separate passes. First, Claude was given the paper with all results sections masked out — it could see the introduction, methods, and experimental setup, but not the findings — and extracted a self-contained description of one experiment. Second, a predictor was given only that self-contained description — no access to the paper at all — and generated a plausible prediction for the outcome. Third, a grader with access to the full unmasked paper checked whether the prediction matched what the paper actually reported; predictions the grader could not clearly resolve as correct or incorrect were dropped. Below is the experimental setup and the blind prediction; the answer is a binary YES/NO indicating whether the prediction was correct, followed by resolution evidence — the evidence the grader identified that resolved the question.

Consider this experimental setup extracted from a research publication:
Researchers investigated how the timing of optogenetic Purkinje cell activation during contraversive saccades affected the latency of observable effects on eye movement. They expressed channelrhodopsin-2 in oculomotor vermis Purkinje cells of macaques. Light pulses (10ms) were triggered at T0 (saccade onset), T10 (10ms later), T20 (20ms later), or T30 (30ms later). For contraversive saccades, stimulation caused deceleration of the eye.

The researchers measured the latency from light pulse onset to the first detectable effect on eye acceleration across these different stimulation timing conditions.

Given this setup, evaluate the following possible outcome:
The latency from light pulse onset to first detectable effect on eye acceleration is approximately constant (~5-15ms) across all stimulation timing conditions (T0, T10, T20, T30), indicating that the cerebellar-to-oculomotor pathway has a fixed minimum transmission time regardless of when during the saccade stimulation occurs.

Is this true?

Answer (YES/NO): YES